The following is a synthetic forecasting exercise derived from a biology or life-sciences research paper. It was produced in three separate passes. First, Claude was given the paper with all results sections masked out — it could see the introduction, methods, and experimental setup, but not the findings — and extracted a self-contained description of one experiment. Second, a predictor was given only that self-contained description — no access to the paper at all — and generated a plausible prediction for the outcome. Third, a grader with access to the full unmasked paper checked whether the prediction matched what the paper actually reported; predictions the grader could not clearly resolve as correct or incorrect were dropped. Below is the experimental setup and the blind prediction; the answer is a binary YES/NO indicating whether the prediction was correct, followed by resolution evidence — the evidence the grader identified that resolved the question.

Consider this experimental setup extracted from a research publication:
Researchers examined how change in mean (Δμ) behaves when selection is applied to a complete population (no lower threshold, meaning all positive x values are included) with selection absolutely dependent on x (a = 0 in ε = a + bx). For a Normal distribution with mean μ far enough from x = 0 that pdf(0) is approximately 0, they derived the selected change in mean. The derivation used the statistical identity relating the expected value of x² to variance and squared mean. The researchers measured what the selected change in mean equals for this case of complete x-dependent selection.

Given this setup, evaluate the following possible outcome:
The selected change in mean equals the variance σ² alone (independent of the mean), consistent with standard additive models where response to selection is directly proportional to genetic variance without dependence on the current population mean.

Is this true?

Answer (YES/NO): NO